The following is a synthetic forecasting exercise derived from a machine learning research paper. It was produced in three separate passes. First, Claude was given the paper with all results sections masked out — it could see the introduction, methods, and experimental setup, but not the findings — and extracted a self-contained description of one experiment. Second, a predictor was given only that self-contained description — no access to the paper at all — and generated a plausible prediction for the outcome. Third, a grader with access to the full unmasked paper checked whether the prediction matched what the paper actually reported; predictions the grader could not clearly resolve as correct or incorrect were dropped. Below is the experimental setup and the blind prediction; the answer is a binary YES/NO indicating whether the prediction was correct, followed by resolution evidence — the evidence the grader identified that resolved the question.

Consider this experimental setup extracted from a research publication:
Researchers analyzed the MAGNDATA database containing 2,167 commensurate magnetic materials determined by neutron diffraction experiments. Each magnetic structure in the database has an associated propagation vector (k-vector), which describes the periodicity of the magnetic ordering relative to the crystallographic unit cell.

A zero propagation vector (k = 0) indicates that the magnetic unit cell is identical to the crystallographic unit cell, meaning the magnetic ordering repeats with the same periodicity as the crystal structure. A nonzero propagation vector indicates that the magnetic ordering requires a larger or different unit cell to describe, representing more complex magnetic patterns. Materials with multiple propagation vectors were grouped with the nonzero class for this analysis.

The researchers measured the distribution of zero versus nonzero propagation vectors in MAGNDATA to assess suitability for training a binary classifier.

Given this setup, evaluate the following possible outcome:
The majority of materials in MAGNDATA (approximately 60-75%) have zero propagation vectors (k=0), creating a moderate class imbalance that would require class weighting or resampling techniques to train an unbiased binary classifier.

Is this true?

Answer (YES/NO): NO